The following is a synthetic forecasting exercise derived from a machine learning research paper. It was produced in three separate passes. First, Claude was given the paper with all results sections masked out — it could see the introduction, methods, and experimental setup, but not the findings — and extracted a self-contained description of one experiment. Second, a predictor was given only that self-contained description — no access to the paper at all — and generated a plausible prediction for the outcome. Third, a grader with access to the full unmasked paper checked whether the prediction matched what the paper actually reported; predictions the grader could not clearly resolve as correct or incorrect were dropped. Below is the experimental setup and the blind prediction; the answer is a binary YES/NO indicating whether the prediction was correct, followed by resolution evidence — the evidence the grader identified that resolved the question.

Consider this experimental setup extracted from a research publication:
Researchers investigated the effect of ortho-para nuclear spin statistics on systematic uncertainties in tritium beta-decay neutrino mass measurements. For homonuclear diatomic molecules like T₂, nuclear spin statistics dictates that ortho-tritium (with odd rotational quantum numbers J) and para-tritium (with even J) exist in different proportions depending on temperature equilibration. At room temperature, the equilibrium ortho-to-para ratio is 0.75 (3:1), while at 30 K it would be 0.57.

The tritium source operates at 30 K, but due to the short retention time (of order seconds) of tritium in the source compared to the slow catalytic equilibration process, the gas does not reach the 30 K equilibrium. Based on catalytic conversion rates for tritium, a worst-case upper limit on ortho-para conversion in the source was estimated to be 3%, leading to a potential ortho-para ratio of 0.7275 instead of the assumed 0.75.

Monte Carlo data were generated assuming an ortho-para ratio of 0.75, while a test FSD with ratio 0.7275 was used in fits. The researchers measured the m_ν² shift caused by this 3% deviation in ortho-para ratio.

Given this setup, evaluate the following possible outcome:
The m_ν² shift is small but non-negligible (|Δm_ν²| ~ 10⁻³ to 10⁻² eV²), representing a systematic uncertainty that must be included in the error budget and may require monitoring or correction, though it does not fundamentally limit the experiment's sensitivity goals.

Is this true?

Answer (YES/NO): NO